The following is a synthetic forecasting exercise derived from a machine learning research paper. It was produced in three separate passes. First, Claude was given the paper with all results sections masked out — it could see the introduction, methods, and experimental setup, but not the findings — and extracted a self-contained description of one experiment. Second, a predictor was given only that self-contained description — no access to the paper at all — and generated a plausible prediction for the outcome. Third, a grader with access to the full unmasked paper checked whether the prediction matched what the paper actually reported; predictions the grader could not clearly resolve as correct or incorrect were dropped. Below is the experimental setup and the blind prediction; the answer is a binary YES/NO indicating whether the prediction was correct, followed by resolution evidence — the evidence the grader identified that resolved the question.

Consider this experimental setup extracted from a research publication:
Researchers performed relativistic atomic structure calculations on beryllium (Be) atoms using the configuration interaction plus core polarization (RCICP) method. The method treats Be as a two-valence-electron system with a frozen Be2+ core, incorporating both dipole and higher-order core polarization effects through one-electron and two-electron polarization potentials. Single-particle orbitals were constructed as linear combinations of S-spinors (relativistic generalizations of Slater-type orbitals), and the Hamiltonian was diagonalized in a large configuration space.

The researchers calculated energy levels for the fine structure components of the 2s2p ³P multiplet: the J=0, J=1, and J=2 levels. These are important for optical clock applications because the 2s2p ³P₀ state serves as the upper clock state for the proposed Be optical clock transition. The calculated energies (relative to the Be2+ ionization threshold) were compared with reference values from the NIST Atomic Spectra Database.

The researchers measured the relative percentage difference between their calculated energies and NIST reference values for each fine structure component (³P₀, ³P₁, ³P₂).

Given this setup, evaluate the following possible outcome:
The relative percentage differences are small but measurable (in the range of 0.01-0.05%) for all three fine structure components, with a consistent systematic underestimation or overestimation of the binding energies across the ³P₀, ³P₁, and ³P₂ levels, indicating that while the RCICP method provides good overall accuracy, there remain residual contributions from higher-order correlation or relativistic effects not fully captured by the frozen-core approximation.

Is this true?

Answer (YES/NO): NO